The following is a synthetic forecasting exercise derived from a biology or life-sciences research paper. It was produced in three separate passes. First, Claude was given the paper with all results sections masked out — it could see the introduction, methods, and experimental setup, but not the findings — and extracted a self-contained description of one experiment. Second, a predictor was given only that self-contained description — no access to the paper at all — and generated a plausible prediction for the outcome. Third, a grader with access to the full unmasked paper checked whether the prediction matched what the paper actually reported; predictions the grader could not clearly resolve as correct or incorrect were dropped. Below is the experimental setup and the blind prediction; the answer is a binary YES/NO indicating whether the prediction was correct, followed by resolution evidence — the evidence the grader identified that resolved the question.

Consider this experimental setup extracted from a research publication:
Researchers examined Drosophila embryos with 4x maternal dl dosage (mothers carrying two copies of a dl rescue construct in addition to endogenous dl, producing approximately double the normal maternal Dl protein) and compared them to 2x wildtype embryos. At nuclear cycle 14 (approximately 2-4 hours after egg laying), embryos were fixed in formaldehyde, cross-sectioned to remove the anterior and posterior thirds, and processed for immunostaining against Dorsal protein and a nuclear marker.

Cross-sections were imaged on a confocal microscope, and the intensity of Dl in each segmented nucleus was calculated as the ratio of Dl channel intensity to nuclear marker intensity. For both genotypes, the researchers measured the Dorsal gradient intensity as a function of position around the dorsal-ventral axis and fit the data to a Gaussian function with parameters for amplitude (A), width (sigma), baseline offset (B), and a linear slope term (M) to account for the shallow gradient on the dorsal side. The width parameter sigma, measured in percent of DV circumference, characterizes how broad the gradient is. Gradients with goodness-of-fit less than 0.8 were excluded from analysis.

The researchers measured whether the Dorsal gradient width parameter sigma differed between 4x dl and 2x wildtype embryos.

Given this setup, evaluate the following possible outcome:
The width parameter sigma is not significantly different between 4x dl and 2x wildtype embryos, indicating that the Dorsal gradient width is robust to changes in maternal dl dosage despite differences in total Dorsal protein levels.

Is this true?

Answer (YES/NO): NO